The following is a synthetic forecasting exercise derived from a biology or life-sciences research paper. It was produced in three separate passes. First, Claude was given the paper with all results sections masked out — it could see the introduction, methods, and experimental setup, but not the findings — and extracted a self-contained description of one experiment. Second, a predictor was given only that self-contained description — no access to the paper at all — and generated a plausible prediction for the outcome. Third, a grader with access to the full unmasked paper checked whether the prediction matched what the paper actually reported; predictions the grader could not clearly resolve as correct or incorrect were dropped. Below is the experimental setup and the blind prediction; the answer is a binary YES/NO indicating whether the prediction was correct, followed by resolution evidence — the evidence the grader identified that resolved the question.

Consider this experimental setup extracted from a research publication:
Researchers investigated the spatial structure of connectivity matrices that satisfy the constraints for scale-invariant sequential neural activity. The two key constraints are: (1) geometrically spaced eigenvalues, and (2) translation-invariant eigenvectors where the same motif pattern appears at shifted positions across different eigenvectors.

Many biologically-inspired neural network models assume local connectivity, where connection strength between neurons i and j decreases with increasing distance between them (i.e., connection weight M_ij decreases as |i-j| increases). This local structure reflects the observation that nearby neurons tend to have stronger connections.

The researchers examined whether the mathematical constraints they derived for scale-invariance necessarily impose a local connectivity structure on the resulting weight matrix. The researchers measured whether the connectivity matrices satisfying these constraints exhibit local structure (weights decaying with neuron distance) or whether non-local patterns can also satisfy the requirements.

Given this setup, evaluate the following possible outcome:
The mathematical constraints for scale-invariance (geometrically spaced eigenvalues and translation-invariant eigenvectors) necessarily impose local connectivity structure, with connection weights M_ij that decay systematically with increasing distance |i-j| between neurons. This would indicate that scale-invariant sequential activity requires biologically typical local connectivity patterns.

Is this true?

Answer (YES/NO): NO